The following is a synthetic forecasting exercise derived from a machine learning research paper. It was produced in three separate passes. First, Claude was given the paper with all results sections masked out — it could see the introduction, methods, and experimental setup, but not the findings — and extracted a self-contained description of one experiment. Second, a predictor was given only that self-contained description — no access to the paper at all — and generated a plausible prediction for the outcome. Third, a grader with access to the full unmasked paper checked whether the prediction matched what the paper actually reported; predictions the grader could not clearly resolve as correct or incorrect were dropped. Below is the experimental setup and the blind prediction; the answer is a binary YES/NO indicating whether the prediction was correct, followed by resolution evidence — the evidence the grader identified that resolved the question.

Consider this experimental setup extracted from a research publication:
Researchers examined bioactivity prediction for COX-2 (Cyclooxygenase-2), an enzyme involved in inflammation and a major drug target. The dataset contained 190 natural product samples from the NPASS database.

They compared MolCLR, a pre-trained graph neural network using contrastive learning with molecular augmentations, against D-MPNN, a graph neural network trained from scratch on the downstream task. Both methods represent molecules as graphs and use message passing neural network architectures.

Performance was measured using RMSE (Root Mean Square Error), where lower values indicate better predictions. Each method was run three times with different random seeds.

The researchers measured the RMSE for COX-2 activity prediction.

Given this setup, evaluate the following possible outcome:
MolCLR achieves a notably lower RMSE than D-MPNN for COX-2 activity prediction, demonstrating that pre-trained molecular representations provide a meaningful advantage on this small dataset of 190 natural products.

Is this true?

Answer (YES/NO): NO